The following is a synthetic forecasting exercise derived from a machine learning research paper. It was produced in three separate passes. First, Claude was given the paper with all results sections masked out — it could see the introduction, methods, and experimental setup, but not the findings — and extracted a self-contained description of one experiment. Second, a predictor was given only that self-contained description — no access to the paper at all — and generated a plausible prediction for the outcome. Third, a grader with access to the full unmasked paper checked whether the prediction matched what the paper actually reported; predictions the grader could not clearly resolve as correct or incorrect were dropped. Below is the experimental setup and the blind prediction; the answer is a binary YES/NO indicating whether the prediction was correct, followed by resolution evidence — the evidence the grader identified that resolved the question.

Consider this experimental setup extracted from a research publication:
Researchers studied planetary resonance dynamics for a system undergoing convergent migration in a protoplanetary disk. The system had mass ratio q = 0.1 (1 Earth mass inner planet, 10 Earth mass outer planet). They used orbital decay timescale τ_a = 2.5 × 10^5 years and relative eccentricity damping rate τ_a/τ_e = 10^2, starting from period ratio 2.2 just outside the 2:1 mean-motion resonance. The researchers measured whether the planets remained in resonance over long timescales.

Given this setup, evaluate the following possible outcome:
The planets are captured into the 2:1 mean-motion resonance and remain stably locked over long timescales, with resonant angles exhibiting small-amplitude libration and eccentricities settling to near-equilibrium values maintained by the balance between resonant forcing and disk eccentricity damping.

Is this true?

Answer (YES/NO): NO